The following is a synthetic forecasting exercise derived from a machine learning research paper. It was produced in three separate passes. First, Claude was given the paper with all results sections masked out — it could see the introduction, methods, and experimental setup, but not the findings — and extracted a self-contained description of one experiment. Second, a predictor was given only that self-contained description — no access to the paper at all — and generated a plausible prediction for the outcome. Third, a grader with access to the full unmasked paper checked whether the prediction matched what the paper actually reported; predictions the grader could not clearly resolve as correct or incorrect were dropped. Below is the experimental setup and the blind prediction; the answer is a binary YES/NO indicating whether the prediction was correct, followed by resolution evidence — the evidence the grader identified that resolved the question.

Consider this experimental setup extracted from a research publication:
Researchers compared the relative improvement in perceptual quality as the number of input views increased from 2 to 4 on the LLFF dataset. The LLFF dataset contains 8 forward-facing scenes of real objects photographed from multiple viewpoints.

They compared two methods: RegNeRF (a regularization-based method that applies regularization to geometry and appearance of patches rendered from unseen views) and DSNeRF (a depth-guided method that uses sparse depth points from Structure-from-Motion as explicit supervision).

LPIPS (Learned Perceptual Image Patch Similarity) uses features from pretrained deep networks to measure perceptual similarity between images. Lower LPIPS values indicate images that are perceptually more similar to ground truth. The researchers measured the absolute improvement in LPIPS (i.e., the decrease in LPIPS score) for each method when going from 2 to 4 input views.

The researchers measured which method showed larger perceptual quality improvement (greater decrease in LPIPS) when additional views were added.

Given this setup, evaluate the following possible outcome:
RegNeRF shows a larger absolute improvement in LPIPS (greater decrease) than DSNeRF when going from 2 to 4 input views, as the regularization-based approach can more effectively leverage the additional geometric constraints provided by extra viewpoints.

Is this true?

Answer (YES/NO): YES